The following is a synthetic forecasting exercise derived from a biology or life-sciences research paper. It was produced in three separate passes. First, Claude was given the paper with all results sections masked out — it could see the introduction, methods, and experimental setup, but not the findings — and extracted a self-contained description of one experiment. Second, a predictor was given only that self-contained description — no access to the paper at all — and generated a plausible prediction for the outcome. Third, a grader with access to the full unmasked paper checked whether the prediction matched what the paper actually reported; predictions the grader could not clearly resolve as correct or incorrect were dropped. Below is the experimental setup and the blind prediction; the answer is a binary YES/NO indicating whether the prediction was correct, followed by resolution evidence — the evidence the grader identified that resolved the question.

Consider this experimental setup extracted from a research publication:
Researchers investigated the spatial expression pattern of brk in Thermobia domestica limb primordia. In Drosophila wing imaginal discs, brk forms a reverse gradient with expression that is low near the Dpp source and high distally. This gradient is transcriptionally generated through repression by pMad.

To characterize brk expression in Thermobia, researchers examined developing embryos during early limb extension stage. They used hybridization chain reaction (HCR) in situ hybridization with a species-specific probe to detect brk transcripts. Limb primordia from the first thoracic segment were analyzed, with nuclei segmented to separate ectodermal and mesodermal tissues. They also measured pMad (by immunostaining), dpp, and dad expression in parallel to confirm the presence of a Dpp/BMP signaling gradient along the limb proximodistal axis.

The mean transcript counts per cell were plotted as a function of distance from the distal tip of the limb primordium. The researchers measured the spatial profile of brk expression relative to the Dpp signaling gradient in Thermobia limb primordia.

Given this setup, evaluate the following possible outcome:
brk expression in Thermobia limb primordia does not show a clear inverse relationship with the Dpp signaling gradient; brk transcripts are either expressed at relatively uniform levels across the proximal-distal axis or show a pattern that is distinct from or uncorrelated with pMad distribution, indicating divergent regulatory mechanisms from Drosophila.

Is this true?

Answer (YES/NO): YES